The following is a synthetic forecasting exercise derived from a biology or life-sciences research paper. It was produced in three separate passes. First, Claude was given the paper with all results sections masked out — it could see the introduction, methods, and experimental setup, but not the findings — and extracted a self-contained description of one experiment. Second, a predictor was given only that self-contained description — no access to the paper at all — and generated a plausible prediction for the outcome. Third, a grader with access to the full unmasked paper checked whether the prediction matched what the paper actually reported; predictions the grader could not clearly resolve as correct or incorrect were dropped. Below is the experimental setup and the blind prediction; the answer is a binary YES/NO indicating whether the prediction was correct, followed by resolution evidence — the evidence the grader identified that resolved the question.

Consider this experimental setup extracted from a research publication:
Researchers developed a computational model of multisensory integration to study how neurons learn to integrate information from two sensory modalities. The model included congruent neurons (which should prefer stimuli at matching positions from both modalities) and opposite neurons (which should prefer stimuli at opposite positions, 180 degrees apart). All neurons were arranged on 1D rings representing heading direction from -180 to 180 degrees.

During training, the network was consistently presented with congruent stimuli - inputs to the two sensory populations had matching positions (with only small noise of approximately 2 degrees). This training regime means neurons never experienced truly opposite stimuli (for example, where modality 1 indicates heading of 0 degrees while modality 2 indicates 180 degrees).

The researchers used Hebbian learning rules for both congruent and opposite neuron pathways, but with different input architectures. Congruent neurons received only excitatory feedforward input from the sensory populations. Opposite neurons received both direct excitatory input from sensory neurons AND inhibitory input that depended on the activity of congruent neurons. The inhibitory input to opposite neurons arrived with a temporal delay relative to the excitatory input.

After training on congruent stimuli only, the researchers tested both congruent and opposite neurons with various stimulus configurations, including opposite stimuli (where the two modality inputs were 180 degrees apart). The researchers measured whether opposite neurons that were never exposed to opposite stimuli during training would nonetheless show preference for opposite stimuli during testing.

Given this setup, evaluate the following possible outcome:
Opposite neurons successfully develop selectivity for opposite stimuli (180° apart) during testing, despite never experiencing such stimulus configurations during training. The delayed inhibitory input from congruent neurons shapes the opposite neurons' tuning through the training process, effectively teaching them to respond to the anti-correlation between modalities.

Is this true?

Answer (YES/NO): YES